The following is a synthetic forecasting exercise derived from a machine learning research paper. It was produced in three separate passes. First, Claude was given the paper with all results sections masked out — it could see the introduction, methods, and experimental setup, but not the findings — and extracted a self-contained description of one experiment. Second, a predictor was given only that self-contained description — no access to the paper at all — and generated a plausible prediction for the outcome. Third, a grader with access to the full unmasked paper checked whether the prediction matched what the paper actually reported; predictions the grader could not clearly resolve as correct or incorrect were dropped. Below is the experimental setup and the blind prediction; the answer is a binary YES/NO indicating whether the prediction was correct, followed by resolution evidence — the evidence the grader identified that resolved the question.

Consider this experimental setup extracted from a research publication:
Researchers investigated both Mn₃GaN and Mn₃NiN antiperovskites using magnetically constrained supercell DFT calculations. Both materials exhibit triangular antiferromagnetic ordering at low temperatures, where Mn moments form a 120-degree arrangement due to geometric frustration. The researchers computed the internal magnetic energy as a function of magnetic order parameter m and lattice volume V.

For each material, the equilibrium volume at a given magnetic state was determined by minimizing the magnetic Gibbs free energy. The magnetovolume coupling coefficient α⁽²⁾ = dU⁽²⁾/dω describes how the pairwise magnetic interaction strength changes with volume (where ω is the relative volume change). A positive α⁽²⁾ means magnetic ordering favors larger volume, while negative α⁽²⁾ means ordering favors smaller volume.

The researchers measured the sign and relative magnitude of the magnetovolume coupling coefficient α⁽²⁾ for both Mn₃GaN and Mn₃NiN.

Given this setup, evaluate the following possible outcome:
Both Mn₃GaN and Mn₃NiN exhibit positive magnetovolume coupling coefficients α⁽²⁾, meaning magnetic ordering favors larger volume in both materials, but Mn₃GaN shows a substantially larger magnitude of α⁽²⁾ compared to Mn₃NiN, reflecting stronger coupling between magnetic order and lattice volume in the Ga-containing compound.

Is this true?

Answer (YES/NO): YES